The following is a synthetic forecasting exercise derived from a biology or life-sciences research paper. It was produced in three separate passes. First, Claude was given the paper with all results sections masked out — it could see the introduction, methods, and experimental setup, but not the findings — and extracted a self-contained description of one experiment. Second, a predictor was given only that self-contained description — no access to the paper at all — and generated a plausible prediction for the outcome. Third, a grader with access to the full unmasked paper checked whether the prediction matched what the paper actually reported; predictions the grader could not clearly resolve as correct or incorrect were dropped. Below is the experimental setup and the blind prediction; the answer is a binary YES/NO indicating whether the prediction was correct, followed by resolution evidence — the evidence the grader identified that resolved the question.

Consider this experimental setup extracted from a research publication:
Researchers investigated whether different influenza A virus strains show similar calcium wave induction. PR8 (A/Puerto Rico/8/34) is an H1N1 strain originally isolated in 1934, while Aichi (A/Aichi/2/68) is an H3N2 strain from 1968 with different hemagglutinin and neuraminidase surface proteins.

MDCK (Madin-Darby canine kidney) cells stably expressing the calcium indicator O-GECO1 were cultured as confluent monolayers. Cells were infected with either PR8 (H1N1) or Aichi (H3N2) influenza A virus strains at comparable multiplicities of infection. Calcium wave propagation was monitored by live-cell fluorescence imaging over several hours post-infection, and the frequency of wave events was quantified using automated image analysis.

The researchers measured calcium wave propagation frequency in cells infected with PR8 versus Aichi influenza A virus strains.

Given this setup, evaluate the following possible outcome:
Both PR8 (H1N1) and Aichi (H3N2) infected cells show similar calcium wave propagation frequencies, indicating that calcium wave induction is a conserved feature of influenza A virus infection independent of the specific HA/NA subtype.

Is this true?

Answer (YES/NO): YES